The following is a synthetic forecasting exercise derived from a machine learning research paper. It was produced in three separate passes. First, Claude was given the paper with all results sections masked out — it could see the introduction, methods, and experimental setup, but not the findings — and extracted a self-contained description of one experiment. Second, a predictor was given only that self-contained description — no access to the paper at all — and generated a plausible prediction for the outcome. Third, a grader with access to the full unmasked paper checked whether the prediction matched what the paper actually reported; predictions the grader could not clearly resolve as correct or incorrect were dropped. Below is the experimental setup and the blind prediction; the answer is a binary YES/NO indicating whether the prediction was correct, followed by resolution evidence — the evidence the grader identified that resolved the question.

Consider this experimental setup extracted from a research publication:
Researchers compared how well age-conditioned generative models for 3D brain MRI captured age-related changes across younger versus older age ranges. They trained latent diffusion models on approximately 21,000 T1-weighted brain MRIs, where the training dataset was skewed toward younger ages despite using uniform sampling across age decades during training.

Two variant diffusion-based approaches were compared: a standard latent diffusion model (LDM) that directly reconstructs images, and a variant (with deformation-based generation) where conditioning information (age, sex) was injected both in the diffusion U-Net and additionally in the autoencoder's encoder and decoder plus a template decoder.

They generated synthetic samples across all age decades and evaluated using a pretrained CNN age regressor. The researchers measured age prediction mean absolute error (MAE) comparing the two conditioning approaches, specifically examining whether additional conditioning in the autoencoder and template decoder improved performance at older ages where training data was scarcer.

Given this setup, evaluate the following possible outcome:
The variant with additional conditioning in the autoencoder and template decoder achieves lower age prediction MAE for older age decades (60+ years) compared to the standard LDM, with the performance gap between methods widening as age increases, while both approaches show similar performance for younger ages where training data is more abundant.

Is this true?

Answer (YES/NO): NO